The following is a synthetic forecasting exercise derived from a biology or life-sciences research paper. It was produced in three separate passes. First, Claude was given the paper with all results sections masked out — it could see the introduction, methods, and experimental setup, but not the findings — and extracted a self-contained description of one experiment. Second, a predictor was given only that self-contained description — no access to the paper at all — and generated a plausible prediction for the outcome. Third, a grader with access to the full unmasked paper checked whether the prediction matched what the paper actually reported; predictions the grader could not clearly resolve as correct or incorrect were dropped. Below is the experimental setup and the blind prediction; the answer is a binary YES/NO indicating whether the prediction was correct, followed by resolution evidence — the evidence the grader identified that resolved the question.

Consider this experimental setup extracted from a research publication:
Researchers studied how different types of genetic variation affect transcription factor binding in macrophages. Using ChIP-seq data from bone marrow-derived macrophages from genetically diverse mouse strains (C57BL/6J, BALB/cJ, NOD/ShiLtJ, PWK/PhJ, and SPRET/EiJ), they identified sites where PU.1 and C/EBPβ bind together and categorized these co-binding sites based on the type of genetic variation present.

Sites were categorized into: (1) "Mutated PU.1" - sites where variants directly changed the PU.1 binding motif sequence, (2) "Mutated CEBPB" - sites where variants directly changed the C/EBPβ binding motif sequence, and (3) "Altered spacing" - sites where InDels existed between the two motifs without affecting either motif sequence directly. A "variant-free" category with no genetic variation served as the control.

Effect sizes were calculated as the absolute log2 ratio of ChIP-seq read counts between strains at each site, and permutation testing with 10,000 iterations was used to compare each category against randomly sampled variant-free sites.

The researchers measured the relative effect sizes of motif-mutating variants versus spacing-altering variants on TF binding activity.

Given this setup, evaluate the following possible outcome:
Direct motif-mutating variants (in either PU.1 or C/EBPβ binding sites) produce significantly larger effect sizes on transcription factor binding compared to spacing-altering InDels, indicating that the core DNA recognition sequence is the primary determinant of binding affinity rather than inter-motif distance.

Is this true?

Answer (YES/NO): YES